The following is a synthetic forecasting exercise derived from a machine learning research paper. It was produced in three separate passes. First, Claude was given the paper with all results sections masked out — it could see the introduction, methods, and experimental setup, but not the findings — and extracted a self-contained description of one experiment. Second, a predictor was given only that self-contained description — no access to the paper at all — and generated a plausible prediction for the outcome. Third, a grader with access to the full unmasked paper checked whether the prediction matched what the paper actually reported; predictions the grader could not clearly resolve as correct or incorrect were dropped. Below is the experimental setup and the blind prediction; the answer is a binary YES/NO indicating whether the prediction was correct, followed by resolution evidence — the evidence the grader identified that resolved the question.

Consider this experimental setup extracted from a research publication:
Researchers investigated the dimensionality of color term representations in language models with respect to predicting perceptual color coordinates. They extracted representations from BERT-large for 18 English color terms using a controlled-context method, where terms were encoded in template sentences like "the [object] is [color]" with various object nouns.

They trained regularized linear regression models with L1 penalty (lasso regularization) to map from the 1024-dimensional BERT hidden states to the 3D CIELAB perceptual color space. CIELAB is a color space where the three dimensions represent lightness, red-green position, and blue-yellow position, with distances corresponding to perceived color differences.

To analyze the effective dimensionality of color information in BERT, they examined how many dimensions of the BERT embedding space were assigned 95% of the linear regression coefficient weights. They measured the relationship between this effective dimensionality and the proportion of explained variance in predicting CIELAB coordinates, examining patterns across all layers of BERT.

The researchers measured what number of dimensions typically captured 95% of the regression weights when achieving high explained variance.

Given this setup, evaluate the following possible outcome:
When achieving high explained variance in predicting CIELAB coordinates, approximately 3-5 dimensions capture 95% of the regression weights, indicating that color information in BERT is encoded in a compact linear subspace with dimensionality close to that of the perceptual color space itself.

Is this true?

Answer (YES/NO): NO